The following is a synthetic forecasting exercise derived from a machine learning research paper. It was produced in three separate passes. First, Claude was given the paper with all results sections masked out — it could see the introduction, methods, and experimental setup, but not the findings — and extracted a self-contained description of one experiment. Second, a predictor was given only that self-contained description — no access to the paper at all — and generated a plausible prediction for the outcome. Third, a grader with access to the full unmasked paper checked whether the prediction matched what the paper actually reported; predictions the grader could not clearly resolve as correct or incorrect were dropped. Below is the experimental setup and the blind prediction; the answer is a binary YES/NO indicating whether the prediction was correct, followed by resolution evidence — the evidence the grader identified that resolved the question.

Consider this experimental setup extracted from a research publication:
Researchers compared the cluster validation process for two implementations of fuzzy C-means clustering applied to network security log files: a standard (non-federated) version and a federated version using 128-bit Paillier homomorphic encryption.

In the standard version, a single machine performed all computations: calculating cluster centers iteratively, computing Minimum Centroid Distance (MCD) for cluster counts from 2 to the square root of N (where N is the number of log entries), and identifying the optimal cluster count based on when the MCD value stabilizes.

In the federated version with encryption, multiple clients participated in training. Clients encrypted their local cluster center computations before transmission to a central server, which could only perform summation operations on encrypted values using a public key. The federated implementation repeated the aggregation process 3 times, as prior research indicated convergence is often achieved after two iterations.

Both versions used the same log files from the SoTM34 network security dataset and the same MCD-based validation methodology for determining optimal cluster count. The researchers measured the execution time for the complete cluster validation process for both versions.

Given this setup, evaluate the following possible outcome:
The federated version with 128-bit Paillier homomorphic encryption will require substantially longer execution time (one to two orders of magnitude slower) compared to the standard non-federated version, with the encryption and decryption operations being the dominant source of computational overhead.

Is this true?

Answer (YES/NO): NO